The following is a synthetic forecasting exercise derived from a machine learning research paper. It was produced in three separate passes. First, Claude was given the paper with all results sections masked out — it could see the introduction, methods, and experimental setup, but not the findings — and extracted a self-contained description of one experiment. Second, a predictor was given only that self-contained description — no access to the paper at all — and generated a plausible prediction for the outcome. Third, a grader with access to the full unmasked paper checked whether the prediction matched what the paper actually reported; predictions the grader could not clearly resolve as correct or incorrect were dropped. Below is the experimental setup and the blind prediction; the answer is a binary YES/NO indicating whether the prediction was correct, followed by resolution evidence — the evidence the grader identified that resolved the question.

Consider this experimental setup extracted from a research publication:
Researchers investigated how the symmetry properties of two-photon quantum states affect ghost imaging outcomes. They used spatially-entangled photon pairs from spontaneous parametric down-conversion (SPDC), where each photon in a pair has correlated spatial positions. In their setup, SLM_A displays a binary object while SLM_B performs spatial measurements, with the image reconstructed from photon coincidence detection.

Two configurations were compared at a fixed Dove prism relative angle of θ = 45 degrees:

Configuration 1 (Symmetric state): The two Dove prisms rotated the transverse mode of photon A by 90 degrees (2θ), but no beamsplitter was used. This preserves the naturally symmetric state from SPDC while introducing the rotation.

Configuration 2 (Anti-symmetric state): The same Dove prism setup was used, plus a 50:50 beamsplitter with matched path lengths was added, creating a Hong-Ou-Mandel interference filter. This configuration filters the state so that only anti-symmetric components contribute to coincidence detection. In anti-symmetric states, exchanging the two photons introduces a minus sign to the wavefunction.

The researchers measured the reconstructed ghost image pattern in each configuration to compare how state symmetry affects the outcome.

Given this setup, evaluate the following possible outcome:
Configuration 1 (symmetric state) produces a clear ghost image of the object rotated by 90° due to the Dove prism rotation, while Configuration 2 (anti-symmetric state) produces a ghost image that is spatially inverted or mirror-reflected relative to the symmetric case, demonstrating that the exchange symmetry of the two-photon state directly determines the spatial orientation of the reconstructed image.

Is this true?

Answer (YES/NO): NO